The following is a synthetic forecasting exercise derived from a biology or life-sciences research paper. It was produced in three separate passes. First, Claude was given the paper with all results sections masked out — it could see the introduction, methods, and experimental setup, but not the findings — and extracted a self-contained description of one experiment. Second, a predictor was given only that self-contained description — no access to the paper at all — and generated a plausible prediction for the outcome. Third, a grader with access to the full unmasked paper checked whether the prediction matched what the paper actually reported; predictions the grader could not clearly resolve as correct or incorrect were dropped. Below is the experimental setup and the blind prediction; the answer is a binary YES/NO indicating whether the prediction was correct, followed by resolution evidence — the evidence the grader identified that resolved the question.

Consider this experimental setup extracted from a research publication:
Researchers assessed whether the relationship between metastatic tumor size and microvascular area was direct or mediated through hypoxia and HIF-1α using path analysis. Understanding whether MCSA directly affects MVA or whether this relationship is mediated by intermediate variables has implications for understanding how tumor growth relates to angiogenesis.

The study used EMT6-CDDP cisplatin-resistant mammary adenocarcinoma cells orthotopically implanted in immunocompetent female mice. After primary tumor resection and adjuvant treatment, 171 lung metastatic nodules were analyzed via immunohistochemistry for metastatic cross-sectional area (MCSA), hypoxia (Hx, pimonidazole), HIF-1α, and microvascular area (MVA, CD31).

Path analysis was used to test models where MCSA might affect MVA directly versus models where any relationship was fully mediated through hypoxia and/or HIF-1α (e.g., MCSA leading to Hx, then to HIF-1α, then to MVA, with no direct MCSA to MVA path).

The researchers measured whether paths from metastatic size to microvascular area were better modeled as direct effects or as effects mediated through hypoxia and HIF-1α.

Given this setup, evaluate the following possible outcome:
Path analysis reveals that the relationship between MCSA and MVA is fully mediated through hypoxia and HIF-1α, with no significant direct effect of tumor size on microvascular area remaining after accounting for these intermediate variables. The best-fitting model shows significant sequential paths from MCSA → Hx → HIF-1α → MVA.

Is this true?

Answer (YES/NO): NO